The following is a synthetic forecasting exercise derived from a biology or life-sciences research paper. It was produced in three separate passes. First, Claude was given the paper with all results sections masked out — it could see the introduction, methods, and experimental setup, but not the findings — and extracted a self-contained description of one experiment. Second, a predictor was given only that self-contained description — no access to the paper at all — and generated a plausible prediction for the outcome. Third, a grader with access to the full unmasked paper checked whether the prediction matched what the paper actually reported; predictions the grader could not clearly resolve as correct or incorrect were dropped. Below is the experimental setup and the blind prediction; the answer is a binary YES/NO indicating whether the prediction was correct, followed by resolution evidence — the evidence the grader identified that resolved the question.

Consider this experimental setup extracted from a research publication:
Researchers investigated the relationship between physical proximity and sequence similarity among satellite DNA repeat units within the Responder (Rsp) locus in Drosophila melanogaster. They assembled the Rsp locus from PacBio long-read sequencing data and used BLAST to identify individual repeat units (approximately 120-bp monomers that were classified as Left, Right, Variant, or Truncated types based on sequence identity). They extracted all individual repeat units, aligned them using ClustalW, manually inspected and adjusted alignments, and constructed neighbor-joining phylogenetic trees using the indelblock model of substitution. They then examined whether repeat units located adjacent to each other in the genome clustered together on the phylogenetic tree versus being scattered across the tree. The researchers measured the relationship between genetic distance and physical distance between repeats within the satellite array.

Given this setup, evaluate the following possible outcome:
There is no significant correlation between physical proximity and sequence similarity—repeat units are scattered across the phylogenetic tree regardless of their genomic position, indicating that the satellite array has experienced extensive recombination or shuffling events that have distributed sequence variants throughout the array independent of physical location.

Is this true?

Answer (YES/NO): NO